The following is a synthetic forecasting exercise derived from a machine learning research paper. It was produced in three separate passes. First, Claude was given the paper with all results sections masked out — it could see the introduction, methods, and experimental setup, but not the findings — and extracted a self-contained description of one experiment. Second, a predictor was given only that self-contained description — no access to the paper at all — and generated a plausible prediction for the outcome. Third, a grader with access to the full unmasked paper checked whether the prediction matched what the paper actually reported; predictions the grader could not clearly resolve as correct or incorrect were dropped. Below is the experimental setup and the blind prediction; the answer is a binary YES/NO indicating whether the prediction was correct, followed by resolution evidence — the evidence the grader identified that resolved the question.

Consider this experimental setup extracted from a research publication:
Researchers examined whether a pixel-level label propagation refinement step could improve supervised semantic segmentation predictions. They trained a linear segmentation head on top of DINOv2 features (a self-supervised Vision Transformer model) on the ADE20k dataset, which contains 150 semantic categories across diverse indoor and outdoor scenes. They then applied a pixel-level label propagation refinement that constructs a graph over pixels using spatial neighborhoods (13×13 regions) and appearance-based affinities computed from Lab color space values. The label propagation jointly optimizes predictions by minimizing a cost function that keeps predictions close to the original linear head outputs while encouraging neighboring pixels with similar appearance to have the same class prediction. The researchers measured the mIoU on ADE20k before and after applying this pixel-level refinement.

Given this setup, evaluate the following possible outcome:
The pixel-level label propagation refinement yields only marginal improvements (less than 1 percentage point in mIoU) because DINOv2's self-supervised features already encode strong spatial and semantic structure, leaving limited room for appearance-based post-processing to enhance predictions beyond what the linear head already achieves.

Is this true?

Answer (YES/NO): NO